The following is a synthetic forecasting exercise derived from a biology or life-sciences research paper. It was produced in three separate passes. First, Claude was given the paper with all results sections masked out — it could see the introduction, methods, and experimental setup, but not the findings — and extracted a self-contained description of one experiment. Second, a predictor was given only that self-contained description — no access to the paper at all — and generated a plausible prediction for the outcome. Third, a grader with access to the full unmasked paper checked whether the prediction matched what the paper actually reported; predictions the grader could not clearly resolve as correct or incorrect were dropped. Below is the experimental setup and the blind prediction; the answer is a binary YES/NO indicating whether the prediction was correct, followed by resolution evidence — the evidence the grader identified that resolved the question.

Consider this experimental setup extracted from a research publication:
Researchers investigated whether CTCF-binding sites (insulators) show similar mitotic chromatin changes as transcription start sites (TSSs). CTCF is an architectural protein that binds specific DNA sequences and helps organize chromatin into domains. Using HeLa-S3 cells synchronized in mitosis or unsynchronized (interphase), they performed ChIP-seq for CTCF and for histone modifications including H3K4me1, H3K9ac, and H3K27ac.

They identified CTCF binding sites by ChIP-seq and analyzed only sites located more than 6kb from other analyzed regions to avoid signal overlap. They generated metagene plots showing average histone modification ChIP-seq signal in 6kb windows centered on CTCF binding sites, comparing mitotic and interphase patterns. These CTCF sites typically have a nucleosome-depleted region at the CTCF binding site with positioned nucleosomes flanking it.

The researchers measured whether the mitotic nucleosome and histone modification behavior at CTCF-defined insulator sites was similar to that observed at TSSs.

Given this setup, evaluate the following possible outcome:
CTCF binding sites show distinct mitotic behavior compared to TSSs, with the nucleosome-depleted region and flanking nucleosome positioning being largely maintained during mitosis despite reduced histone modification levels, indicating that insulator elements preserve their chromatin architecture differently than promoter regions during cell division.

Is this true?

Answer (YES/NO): NO